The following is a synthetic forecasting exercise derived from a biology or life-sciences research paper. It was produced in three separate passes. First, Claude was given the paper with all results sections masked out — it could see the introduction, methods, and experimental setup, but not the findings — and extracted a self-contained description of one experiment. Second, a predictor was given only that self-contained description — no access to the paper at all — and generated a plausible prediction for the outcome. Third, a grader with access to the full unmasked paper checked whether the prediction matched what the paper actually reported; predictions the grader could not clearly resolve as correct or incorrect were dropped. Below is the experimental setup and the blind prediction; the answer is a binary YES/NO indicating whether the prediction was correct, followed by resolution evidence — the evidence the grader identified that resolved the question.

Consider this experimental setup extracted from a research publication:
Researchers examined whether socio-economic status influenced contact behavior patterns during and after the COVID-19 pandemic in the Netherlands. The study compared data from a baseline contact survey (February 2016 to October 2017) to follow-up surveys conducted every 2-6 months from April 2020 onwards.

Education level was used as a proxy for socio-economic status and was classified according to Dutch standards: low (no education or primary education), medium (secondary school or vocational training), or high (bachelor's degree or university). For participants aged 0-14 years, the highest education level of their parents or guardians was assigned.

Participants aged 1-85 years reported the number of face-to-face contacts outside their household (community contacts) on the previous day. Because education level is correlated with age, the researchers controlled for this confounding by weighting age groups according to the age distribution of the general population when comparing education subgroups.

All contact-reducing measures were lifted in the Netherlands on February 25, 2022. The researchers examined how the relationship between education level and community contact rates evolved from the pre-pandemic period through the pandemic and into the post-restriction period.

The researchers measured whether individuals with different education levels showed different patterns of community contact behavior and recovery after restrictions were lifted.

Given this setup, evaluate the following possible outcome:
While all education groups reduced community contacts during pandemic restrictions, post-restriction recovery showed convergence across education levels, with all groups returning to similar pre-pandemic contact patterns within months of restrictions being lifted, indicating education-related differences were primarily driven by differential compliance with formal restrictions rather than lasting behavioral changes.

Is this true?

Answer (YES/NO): NO